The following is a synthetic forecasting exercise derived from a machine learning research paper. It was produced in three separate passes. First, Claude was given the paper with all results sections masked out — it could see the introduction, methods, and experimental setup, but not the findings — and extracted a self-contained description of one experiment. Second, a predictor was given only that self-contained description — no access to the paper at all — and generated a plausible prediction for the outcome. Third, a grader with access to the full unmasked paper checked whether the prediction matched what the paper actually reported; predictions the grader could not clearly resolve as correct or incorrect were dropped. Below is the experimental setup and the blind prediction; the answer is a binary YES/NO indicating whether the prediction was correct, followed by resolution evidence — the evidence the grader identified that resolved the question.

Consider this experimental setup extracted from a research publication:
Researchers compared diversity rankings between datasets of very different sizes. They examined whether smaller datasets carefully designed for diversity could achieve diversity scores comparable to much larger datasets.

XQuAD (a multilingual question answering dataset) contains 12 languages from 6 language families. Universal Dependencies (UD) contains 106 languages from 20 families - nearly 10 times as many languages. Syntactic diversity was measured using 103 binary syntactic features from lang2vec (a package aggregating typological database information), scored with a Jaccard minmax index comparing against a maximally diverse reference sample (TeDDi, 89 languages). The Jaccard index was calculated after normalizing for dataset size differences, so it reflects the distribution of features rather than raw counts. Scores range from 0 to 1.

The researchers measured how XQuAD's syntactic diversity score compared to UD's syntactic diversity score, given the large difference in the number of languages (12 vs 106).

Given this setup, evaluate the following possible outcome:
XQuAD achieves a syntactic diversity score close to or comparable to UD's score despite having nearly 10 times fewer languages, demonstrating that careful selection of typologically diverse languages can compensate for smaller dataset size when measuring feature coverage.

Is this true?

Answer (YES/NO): NO